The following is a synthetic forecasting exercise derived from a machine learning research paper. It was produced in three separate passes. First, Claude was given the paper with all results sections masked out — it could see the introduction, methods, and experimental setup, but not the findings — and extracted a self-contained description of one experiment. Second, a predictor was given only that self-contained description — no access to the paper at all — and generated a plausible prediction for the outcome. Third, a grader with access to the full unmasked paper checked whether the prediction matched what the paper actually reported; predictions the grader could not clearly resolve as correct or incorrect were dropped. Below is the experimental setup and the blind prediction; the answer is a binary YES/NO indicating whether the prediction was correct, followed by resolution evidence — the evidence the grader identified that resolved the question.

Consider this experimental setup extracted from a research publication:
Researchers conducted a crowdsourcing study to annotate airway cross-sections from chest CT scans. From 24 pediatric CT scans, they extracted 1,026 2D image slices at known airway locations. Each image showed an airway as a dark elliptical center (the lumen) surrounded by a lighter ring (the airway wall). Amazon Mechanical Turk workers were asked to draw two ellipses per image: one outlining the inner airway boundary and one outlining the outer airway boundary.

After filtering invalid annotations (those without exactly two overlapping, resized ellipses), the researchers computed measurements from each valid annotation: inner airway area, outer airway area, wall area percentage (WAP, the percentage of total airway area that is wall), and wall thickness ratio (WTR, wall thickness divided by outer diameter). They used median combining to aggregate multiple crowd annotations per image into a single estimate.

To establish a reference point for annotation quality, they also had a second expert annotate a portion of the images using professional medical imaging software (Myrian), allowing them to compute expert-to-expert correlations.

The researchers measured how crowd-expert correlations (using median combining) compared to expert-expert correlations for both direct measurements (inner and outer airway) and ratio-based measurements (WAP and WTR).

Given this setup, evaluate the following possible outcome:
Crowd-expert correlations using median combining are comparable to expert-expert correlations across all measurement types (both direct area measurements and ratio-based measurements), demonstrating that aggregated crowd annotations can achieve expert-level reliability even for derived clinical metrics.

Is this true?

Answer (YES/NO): NO